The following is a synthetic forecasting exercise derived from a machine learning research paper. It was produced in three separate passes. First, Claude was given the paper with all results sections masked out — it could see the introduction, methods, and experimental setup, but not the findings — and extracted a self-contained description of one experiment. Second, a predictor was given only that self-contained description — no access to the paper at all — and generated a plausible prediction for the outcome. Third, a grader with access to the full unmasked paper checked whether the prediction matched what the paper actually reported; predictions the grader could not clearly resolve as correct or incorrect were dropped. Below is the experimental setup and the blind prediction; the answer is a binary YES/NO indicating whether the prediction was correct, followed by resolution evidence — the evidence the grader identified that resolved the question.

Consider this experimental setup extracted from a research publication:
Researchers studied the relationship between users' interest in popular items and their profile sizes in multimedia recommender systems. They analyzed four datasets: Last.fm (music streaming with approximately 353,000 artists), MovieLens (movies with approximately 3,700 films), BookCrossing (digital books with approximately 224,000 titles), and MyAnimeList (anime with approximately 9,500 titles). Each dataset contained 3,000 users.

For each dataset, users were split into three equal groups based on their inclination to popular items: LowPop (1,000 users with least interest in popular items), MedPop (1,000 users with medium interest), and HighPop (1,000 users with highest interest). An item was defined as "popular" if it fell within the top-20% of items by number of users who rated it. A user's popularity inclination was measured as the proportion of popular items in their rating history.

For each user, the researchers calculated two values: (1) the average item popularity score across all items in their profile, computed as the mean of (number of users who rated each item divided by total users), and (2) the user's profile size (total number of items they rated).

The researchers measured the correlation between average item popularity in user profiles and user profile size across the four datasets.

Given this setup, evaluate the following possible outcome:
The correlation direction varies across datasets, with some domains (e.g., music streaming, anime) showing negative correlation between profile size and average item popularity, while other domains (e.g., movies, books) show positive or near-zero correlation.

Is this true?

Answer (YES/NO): NO